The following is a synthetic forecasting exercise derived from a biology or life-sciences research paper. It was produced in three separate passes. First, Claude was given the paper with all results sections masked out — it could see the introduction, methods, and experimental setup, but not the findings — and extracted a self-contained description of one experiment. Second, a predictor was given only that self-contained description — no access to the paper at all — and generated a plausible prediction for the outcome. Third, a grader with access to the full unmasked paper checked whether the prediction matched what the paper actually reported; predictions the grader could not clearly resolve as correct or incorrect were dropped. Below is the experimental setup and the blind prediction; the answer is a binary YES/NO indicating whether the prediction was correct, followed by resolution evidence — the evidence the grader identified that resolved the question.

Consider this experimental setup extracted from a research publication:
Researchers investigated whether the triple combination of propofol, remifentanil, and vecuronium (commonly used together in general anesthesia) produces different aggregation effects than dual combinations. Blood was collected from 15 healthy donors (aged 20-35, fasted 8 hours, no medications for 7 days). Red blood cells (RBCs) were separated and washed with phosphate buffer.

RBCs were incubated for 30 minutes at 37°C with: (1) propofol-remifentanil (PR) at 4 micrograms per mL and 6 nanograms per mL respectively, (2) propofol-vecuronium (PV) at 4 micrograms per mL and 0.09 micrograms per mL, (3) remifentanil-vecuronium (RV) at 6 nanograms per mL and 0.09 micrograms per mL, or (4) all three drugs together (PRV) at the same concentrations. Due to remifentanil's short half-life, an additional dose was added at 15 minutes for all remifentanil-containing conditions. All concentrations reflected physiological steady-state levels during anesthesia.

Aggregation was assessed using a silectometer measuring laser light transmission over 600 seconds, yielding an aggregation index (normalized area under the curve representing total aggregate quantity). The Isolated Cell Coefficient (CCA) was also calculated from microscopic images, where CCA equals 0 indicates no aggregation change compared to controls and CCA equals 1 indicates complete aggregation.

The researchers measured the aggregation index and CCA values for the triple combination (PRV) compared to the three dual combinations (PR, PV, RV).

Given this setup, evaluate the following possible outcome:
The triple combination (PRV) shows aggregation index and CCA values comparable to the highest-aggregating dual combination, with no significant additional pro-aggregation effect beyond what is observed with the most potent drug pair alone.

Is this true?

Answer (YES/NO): YES